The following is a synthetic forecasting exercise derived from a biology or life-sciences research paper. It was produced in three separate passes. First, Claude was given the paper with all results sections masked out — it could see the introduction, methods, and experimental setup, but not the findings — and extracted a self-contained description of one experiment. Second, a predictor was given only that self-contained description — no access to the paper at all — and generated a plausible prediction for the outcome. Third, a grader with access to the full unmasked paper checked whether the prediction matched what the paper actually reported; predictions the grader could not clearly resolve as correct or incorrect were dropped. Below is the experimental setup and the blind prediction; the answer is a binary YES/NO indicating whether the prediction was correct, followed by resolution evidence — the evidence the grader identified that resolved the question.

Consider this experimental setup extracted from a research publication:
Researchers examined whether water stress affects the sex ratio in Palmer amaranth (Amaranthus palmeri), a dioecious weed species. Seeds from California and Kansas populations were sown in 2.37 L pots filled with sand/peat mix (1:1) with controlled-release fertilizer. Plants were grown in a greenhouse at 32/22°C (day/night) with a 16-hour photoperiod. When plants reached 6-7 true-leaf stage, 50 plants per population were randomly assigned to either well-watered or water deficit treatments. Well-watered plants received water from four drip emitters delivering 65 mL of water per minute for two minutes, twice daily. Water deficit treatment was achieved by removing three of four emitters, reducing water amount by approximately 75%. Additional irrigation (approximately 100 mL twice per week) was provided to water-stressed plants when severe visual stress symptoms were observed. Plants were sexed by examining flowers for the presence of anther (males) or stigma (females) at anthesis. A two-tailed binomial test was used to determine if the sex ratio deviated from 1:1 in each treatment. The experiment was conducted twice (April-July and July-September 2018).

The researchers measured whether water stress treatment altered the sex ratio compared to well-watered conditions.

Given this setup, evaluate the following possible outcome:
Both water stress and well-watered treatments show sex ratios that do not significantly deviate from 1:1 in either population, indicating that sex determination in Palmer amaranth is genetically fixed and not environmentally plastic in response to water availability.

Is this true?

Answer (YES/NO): NO